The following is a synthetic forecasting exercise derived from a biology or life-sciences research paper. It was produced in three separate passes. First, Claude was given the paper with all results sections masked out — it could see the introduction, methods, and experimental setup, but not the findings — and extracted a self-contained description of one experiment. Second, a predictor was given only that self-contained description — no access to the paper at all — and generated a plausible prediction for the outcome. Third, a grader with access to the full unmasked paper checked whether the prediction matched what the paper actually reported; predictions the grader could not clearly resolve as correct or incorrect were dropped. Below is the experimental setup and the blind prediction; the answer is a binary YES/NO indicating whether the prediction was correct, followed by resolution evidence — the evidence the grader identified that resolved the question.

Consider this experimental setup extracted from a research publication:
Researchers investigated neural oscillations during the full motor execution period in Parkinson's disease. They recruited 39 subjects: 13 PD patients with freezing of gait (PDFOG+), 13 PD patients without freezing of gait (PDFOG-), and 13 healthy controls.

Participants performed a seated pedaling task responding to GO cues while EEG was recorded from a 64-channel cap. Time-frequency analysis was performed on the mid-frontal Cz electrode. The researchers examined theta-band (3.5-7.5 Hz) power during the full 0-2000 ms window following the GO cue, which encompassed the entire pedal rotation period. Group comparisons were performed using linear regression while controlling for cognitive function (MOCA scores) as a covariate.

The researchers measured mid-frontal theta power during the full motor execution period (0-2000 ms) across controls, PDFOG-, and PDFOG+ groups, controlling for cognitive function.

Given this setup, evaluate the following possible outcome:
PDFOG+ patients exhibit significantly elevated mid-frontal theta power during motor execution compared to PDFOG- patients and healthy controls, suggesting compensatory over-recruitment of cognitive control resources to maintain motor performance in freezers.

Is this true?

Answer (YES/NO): NO